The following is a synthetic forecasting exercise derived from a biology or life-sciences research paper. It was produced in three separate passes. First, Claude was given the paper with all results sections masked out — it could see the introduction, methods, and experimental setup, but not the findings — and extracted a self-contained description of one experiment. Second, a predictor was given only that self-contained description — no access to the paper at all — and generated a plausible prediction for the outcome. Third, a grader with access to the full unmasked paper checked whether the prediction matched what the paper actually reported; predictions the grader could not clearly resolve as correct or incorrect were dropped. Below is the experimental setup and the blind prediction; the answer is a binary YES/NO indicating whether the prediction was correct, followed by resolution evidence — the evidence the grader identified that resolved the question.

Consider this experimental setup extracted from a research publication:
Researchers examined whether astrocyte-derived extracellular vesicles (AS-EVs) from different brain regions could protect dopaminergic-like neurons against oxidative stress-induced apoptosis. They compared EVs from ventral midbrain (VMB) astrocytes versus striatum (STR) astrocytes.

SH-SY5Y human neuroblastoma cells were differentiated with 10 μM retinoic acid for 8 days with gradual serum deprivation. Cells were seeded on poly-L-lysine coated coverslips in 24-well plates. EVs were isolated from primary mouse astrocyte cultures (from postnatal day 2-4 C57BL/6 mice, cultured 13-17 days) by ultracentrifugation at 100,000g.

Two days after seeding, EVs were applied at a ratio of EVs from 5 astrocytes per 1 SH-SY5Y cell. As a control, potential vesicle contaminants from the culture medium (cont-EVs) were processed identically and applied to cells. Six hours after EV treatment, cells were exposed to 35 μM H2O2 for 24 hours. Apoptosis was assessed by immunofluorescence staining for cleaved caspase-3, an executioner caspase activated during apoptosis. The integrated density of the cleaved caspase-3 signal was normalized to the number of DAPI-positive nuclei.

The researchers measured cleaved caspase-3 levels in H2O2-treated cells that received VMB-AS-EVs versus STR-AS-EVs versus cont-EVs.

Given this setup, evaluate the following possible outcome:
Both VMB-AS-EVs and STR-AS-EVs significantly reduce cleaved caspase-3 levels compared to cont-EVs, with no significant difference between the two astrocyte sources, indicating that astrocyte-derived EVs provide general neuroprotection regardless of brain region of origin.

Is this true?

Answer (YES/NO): YES